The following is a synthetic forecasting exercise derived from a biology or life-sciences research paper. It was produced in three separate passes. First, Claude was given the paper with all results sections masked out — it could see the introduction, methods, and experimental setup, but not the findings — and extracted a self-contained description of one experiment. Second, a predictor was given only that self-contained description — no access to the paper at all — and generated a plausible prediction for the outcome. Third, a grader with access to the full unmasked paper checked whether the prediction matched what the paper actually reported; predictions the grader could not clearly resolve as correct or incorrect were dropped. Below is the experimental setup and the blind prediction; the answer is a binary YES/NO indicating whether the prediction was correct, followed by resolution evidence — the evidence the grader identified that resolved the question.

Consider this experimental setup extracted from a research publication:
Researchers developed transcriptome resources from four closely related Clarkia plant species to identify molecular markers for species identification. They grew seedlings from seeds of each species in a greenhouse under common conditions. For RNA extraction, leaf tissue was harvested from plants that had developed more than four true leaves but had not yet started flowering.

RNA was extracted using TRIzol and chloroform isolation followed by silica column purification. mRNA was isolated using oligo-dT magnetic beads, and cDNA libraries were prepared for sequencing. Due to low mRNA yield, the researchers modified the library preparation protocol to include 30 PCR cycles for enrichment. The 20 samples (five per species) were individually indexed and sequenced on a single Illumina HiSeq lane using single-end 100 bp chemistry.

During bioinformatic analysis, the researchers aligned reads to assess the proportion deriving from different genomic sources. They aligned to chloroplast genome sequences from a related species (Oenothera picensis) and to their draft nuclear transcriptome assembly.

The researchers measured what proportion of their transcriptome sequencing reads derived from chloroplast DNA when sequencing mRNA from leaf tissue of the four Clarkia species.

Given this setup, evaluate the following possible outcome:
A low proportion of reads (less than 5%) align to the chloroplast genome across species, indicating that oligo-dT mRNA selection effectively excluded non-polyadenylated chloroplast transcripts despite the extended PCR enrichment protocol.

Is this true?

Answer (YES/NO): NO